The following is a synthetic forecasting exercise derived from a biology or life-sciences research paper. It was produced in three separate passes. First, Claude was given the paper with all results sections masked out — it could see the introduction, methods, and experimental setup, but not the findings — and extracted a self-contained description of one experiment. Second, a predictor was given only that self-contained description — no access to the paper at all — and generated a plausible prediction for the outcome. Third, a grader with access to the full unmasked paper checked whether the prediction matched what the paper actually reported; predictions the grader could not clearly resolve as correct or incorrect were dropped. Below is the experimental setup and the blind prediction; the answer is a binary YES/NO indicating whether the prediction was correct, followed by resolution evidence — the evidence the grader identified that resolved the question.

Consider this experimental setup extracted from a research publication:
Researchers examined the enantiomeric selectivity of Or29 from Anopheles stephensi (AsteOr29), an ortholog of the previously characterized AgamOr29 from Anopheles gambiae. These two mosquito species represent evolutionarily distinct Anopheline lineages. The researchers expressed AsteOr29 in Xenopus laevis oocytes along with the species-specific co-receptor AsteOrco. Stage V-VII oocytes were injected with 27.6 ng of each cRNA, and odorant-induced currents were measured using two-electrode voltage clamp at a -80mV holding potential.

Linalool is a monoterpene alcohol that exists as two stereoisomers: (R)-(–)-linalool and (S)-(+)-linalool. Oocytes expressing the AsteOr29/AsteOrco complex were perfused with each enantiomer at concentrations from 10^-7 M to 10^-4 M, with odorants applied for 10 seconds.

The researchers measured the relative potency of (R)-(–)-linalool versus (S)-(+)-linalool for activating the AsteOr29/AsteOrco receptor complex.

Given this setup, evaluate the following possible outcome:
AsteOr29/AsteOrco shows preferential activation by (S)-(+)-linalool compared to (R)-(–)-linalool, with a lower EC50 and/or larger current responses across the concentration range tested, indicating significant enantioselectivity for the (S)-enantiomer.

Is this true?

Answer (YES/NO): YES